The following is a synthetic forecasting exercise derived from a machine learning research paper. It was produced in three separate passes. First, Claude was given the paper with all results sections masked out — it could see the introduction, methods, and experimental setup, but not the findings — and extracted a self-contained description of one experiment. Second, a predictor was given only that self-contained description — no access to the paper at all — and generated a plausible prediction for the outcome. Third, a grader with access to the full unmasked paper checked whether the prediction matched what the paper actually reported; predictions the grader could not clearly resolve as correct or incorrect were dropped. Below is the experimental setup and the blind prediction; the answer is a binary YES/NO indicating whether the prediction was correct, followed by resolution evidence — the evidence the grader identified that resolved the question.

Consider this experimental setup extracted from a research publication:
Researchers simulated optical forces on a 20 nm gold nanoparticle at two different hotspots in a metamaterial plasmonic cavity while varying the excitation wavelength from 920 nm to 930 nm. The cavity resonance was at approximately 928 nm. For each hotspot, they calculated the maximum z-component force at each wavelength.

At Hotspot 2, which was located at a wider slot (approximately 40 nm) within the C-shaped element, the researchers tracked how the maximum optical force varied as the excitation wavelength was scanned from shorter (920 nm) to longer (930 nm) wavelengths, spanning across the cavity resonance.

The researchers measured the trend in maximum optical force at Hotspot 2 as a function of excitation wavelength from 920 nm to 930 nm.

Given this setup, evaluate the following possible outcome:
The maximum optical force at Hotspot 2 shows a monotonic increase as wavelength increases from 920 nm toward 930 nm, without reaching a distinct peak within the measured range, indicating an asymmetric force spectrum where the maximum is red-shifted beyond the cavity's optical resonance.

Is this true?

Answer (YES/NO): NO